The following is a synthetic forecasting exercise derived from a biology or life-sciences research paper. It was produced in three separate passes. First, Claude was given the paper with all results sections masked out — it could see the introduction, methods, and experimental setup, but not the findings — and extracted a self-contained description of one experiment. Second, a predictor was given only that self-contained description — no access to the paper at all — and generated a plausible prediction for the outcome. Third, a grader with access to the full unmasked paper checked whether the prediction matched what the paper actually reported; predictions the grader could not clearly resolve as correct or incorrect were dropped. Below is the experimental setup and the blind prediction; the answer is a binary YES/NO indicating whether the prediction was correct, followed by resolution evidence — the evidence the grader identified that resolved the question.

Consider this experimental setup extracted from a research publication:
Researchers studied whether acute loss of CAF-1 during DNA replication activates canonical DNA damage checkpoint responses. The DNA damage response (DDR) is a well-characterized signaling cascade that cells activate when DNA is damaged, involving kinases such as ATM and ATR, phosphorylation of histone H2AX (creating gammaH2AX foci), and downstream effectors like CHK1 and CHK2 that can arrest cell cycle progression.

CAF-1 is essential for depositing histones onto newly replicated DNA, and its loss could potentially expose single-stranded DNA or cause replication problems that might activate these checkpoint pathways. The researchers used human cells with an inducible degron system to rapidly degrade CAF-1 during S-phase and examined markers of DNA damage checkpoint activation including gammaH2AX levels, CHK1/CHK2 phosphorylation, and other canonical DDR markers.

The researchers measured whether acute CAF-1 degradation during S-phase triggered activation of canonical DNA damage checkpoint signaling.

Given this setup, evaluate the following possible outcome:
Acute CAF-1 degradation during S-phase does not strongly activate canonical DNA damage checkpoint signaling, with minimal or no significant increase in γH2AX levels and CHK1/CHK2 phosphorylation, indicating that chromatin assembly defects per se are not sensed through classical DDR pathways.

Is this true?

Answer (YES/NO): YES